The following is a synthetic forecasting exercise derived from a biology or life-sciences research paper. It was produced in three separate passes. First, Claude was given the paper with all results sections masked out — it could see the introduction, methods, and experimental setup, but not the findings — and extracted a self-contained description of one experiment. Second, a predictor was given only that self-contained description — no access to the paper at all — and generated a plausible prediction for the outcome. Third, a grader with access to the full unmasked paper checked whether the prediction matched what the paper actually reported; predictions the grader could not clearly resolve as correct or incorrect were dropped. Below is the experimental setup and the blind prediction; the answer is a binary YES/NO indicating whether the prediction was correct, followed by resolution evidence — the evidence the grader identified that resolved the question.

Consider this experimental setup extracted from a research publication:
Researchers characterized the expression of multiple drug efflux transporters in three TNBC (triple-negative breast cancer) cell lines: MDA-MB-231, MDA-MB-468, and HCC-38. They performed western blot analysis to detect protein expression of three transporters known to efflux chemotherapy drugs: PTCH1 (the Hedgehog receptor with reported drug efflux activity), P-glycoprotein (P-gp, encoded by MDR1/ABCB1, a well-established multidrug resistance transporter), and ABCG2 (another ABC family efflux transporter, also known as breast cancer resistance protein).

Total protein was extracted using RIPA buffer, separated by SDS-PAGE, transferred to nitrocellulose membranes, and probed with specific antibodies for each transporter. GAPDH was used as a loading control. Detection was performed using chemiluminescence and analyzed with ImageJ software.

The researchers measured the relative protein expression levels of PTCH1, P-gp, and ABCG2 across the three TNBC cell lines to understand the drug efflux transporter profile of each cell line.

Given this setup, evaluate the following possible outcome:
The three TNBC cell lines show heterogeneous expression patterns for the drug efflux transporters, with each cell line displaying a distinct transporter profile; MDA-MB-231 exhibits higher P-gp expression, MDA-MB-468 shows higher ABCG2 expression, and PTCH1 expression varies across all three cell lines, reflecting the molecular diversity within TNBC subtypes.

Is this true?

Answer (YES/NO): NO